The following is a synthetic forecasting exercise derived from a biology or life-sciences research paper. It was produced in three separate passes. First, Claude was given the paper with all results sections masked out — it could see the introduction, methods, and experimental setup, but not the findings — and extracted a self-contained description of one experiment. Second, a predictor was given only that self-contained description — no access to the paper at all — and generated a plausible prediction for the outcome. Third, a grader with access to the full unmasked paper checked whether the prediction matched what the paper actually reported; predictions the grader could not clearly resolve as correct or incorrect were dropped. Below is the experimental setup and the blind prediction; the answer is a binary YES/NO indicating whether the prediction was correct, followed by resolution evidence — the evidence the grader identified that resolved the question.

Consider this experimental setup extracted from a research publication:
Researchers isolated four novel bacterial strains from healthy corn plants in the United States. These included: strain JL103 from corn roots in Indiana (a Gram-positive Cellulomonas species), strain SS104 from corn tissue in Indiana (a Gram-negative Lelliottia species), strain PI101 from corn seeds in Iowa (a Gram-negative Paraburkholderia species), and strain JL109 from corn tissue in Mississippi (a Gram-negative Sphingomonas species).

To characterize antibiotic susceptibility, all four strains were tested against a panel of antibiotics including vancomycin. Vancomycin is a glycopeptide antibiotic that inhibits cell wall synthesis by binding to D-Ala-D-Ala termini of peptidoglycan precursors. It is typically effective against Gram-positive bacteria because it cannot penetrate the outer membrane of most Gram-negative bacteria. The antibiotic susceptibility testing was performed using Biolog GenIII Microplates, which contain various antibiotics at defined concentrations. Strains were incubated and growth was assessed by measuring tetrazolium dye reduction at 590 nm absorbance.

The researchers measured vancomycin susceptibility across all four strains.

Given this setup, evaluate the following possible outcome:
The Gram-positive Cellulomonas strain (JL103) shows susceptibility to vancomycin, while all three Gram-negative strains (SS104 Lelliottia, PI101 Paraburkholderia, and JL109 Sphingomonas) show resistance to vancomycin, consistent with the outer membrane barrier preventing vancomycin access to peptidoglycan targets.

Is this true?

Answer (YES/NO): NO